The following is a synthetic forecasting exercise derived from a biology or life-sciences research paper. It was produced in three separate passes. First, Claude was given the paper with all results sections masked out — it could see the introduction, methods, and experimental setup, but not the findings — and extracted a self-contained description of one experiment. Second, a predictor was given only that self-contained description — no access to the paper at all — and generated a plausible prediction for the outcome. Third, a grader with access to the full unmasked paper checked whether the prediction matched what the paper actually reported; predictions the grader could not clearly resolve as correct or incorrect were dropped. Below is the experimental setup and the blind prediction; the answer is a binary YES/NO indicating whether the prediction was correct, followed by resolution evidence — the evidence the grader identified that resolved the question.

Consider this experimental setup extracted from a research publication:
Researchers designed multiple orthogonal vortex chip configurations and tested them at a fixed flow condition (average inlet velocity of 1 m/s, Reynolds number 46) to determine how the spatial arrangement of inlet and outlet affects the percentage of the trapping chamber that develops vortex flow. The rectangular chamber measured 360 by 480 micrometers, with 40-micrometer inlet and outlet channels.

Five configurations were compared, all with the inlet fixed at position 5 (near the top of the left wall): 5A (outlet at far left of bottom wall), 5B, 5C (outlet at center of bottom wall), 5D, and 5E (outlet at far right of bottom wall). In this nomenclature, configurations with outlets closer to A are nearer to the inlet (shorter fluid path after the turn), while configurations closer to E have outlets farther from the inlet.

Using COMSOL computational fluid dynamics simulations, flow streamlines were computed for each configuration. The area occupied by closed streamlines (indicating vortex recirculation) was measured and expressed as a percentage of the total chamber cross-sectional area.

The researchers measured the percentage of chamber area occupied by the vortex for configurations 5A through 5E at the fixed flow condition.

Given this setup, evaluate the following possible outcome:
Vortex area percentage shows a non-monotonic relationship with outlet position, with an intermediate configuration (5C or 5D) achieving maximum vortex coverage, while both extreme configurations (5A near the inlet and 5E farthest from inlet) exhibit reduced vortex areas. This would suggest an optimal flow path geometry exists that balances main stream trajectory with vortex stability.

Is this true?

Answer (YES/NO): NO